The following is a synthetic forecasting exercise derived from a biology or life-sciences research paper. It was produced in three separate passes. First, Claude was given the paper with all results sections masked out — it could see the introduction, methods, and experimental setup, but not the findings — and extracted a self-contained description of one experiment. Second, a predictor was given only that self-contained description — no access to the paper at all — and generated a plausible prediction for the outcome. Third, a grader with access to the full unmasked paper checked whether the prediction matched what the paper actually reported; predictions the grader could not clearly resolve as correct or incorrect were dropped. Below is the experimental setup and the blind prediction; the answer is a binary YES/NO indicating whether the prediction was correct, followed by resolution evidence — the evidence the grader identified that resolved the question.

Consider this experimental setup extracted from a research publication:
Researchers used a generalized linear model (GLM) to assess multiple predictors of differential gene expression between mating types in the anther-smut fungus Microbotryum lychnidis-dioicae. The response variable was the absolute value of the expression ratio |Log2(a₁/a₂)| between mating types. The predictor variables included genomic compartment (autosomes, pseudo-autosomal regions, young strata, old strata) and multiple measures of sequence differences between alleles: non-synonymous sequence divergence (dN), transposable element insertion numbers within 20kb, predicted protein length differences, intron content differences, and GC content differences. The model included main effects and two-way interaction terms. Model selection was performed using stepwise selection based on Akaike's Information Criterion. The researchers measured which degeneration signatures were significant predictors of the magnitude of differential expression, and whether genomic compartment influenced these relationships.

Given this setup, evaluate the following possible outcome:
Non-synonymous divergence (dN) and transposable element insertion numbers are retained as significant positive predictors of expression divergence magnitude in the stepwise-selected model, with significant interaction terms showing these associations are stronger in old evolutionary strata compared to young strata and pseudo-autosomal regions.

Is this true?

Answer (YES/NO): NO